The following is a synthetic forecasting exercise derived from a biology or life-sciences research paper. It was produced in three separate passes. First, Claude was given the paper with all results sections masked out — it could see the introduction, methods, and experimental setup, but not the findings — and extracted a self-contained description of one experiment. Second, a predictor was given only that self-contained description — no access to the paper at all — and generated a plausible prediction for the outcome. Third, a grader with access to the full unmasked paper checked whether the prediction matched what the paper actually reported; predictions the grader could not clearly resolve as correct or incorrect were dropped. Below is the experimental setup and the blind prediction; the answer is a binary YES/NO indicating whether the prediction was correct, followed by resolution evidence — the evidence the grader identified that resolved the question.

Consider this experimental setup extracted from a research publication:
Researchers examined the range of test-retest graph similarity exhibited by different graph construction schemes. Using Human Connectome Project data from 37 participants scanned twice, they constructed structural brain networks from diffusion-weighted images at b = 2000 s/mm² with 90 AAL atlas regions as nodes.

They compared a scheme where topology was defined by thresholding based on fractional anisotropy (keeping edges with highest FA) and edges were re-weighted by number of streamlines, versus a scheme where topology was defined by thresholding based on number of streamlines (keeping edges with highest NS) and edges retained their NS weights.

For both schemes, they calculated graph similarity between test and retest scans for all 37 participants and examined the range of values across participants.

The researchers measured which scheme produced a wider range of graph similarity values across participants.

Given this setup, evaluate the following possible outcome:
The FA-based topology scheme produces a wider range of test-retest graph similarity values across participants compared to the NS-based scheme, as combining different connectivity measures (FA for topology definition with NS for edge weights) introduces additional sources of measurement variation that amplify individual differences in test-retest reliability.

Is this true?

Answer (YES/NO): YES